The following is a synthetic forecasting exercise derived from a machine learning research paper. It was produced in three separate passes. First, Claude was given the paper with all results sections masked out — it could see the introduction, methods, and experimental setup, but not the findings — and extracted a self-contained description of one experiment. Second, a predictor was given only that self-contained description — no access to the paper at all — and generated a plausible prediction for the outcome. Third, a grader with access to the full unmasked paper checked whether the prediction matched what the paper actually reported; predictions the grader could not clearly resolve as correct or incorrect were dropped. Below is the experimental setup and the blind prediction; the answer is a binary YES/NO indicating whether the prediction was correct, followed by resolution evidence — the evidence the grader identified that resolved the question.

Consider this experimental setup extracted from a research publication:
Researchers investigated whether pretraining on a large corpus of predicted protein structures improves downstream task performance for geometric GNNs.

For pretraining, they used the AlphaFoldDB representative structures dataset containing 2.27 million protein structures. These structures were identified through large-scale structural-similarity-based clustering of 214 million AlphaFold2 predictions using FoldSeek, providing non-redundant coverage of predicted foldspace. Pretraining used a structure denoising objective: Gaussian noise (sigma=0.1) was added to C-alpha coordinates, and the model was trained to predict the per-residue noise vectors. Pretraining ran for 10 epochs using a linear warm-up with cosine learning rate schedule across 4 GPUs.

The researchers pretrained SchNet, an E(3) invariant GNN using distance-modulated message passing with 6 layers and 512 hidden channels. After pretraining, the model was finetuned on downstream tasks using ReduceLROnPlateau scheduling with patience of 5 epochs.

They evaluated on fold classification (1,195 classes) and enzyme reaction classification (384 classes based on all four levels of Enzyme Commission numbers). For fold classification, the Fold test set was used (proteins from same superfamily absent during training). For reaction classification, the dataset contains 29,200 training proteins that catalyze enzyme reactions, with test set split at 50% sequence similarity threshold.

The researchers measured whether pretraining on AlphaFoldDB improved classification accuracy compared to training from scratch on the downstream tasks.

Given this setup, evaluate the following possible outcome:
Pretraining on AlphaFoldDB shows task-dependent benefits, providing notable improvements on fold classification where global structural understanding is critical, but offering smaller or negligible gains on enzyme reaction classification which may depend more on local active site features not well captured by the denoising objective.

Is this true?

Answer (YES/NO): NO